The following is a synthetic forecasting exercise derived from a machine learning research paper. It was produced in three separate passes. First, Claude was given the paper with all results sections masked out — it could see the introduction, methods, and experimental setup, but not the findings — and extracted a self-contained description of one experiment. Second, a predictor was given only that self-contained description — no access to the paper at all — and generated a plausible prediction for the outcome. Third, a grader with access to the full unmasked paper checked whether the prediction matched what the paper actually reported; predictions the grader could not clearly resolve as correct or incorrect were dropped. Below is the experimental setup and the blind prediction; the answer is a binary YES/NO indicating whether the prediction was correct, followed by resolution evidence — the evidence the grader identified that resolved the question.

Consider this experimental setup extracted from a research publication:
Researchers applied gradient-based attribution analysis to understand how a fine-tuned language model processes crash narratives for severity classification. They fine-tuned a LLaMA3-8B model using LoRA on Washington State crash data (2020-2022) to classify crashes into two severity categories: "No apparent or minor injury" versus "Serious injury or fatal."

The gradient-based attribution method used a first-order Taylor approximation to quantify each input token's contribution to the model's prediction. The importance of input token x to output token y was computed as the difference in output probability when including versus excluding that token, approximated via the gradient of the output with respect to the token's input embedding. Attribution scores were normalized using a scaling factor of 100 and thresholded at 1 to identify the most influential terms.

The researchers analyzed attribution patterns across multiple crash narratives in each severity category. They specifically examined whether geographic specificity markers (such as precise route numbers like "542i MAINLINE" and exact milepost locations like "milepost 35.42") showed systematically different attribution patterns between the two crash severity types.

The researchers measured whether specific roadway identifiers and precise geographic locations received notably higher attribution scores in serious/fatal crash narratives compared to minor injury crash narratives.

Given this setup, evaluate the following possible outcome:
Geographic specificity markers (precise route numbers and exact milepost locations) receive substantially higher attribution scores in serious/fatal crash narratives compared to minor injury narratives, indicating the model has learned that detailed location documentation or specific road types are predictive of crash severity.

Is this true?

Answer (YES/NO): YES